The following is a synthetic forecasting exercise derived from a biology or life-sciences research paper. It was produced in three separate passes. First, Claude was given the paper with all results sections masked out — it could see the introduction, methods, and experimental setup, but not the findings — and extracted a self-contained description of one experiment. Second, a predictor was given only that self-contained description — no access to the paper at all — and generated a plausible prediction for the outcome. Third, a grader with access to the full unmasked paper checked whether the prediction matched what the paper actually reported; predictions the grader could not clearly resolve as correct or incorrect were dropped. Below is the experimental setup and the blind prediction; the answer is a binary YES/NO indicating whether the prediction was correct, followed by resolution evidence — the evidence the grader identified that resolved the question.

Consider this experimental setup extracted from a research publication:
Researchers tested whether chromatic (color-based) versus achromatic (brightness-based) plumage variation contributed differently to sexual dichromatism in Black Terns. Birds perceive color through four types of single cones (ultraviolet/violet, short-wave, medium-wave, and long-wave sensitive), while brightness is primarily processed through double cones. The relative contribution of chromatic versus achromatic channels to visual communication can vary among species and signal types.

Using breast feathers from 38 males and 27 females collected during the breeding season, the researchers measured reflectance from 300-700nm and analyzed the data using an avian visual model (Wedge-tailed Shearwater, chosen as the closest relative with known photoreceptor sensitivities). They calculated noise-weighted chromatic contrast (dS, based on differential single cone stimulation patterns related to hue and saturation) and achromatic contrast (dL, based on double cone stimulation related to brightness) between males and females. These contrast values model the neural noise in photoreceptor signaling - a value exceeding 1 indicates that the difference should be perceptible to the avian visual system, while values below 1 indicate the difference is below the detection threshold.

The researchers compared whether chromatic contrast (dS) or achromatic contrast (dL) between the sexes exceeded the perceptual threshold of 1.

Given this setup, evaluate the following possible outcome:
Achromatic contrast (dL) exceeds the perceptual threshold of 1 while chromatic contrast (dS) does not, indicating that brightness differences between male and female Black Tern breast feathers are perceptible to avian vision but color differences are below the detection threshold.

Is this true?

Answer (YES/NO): YES